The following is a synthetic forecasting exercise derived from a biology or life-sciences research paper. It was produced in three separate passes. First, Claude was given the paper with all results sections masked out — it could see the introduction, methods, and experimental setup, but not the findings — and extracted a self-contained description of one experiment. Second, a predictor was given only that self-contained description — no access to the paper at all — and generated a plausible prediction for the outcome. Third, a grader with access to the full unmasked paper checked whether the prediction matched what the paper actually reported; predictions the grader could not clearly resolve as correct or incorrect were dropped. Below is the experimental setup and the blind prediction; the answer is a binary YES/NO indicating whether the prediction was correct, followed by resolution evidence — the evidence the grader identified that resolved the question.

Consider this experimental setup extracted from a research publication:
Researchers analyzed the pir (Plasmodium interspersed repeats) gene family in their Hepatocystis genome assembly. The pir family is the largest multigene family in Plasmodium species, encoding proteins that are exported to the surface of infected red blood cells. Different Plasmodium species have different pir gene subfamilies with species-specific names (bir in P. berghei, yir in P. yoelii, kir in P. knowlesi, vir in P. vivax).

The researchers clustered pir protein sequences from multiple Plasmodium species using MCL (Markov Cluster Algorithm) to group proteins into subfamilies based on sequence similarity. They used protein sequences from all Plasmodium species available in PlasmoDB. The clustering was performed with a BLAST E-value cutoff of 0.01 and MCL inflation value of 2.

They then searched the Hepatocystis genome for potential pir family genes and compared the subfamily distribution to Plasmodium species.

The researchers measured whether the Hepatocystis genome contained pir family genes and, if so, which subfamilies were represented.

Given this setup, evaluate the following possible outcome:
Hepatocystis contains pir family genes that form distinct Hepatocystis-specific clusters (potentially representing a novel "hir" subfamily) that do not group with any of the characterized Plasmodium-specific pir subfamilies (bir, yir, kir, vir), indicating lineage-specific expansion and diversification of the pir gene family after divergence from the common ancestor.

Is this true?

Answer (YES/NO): NO